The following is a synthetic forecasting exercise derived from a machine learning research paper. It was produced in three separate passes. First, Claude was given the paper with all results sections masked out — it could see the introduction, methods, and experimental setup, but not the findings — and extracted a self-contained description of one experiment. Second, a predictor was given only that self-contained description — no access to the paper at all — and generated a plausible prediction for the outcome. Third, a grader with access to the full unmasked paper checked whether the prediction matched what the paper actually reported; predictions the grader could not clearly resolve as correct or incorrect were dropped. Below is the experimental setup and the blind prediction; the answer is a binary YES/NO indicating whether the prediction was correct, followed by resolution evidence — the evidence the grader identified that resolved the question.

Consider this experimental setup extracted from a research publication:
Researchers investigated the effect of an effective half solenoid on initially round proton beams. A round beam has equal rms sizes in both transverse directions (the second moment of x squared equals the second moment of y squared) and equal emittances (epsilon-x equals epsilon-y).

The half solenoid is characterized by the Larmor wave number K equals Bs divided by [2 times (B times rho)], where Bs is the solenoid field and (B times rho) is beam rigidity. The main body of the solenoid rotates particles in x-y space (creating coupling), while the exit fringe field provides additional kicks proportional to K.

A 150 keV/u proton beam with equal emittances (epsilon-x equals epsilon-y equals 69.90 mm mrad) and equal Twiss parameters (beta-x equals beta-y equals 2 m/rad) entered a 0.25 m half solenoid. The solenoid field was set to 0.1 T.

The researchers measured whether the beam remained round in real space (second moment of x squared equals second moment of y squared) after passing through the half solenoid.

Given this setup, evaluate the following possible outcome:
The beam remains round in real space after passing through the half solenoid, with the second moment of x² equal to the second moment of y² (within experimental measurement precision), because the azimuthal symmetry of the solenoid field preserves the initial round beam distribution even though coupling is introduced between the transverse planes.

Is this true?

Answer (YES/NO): NO